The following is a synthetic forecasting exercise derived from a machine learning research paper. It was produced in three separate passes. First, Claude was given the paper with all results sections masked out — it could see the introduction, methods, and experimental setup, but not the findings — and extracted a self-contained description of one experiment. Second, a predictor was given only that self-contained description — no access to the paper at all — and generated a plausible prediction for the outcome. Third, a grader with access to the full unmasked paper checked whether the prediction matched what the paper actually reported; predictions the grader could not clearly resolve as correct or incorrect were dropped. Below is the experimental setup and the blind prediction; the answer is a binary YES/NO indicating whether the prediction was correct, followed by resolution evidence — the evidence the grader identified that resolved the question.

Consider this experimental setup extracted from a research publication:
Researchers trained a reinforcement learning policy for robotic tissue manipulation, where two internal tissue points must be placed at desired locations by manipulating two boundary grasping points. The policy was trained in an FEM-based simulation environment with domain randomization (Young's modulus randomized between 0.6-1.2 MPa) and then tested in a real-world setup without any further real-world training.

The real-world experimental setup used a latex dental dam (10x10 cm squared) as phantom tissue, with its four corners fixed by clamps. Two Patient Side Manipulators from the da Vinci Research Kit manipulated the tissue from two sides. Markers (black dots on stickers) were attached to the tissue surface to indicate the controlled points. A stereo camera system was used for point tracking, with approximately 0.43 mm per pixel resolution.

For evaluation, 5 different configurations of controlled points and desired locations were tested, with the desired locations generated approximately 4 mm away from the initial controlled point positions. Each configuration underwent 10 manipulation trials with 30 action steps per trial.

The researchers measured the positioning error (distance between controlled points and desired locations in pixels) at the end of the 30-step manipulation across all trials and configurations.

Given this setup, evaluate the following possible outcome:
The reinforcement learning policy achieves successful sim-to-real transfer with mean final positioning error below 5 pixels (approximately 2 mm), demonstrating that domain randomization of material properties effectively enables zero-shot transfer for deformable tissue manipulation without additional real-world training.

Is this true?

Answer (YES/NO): YES